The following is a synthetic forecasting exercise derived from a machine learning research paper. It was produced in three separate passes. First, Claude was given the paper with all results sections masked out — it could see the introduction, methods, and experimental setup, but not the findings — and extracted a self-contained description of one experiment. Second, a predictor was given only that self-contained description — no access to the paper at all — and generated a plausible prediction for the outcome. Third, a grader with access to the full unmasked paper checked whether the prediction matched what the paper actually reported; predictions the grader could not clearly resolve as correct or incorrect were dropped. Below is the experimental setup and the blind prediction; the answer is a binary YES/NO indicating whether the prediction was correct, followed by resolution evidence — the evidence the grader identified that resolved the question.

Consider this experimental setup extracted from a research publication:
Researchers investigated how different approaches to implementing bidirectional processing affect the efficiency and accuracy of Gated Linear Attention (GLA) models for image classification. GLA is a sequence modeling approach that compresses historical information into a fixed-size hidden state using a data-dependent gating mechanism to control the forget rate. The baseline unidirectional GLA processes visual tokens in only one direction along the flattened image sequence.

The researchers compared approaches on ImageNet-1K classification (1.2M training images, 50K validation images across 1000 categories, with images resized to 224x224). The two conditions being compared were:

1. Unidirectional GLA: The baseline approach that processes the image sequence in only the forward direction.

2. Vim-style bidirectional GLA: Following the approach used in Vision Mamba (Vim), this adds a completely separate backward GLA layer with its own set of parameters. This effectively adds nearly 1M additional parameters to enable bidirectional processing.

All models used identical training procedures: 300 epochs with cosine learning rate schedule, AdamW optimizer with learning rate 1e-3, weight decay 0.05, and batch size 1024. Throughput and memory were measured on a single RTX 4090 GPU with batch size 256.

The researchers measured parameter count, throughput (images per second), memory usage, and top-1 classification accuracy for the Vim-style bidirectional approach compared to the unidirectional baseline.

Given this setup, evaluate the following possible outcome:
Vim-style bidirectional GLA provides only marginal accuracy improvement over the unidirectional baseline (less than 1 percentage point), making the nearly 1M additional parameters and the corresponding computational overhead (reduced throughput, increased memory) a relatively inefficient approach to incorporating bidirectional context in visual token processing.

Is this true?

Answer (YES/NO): NO